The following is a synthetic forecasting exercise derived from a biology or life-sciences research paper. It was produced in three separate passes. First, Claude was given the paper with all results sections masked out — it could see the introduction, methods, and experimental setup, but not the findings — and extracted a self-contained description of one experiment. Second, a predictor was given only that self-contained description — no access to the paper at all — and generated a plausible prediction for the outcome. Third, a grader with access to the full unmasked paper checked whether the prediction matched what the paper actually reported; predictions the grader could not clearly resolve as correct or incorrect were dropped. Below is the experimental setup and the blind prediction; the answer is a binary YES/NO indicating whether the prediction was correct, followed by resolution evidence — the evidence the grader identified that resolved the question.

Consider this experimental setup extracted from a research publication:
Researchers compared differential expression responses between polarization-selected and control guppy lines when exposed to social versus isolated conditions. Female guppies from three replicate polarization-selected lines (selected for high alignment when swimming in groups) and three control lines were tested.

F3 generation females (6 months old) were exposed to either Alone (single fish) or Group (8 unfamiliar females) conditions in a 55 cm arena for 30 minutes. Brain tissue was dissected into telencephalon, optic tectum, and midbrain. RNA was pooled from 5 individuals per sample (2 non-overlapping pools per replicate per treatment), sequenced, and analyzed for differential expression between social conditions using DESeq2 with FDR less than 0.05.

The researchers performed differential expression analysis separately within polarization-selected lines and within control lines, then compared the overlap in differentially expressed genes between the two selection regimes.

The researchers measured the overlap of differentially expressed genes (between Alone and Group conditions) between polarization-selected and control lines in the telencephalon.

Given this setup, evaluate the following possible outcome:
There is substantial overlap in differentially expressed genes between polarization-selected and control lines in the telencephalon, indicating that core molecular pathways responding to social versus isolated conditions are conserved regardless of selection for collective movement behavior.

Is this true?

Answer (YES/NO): NO